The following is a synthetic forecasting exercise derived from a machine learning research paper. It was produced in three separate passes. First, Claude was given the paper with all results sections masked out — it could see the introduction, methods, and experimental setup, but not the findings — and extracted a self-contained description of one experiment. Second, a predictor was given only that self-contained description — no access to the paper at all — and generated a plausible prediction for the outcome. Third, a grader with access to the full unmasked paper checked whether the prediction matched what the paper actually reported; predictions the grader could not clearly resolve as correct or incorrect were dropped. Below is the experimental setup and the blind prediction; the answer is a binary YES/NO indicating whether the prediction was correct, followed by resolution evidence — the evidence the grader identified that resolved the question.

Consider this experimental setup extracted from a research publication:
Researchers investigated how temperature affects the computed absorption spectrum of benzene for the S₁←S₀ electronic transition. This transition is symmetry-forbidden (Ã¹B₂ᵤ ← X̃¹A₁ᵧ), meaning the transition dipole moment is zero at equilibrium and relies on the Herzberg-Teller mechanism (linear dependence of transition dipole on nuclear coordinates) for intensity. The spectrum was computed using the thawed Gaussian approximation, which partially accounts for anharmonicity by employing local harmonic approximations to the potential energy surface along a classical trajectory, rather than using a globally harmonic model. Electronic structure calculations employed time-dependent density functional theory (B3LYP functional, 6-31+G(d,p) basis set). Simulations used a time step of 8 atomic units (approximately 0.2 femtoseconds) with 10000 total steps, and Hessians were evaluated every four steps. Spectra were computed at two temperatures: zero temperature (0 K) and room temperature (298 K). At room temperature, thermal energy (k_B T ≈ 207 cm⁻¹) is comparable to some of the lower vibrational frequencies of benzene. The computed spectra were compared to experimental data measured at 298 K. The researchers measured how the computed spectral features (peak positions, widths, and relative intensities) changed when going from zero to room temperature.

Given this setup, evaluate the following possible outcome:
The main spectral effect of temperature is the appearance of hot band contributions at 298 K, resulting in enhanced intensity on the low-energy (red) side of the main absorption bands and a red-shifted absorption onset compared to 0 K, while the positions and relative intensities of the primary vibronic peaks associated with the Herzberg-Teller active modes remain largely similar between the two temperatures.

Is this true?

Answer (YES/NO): YES